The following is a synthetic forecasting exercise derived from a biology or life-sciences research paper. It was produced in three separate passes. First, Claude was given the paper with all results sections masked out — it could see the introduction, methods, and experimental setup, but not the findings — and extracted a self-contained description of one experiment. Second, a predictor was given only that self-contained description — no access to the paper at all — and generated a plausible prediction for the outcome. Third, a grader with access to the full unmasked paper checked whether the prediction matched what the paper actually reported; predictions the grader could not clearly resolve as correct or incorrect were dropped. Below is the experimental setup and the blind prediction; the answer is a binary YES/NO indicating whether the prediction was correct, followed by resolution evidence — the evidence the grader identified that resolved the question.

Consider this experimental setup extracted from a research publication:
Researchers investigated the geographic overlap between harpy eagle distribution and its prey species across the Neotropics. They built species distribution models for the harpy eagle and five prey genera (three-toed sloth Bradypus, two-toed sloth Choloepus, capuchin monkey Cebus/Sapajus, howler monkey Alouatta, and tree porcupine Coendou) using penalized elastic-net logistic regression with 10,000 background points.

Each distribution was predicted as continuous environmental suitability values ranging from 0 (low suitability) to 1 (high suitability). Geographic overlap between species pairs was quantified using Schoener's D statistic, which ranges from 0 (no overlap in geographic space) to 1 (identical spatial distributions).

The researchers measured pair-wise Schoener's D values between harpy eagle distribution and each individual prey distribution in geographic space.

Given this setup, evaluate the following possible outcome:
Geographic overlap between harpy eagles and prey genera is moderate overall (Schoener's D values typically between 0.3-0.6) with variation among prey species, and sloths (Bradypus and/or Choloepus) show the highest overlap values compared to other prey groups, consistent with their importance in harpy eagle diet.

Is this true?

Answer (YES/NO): NO